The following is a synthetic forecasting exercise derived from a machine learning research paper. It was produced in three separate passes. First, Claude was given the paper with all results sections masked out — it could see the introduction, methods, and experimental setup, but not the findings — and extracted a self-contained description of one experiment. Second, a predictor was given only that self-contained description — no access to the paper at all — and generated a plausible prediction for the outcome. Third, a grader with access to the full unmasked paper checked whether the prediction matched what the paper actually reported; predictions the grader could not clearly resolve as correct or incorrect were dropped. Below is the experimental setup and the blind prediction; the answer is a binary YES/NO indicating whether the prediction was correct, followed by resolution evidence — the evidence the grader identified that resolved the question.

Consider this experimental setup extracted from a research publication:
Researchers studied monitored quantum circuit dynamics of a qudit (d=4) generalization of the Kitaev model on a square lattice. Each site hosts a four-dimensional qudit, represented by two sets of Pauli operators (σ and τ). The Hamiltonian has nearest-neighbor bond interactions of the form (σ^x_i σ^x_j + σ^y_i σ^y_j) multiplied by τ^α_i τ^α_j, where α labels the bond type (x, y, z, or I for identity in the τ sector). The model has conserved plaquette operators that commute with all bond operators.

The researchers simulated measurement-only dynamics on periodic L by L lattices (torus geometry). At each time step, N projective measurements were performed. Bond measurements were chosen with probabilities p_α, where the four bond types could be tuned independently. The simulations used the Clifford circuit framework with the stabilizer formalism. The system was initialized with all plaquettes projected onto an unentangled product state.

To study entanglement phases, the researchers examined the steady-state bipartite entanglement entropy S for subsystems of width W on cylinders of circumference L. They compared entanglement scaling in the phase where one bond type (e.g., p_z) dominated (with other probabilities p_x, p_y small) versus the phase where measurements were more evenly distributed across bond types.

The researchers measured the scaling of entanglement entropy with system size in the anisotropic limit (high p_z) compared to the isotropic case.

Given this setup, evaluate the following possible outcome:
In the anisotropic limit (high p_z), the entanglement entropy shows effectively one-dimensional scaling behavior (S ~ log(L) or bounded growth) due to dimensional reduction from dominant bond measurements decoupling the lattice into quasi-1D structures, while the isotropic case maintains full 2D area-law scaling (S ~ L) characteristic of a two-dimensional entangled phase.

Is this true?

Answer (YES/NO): NO